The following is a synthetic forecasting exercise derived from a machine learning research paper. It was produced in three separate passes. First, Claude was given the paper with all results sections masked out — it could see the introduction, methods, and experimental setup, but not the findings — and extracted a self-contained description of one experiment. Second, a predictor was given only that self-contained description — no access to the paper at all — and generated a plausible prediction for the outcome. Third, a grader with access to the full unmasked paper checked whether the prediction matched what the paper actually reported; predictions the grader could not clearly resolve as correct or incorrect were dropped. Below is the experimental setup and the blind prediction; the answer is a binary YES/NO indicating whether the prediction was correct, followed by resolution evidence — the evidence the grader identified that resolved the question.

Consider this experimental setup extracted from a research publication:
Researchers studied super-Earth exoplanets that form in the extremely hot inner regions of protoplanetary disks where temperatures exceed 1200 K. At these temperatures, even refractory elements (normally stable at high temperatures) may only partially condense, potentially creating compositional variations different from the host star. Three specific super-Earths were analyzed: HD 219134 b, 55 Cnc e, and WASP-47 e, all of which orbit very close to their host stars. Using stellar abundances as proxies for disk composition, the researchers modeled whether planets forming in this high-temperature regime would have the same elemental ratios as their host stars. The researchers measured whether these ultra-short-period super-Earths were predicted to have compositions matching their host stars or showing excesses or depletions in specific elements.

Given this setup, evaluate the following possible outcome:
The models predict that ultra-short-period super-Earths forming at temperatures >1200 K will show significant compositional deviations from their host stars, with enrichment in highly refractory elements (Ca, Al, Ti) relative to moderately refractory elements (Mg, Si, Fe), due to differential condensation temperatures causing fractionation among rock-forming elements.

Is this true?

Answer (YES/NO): YES